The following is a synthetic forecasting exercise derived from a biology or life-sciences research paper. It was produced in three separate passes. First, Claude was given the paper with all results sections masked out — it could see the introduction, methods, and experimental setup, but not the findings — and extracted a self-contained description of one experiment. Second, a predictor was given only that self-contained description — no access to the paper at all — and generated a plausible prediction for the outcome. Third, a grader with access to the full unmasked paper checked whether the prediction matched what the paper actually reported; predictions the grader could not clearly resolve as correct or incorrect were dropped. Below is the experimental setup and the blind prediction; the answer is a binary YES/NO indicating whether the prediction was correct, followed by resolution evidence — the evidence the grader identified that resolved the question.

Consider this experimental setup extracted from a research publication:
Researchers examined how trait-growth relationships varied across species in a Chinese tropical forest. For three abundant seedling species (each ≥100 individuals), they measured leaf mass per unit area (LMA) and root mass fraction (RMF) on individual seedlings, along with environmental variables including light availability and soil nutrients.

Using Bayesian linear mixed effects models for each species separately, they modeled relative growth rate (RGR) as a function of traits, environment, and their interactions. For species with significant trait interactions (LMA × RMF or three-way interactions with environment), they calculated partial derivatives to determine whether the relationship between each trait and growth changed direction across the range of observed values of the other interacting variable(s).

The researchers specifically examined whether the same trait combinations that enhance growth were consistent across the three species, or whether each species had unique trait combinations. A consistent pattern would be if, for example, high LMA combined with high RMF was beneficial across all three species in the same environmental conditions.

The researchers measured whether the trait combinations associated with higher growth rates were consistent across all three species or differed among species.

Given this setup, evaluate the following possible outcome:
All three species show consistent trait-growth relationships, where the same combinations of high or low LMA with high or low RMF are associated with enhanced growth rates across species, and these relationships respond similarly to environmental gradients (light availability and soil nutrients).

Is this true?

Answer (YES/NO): NO